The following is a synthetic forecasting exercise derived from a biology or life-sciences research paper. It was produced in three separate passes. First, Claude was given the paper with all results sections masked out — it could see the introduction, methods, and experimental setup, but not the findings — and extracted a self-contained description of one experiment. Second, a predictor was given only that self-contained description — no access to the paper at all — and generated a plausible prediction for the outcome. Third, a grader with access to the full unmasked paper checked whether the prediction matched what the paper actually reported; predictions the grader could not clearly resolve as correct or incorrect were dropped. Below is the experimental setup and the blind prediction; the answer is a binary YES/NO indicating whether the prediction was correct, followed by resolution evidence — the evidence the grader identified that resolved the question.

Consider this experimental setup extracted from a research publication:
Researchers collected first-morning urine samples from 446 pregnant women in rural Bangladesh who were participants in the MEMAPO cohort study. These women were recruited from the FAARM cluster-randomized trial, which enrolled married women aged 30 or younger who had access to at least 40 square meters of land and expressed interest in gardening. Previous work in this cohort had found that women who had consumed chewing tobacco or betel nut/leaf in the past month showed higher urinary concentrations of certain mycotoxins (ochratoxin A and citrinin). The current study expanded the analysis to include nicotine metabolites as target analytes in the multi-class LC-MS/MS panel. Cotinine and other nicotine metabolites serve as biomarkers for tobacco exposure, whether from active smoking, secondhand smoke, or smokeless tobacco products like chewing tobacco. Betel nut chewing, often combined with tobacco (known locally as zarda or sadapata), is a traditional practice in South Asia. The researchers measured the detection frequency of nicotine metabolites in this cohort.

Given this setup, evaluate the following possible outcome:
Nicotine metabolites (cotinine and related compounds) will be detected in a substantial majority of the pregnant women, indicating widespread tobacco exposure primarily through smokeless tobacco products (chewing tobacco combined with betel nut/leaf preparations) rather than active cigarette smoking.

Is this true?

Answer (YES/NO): YES